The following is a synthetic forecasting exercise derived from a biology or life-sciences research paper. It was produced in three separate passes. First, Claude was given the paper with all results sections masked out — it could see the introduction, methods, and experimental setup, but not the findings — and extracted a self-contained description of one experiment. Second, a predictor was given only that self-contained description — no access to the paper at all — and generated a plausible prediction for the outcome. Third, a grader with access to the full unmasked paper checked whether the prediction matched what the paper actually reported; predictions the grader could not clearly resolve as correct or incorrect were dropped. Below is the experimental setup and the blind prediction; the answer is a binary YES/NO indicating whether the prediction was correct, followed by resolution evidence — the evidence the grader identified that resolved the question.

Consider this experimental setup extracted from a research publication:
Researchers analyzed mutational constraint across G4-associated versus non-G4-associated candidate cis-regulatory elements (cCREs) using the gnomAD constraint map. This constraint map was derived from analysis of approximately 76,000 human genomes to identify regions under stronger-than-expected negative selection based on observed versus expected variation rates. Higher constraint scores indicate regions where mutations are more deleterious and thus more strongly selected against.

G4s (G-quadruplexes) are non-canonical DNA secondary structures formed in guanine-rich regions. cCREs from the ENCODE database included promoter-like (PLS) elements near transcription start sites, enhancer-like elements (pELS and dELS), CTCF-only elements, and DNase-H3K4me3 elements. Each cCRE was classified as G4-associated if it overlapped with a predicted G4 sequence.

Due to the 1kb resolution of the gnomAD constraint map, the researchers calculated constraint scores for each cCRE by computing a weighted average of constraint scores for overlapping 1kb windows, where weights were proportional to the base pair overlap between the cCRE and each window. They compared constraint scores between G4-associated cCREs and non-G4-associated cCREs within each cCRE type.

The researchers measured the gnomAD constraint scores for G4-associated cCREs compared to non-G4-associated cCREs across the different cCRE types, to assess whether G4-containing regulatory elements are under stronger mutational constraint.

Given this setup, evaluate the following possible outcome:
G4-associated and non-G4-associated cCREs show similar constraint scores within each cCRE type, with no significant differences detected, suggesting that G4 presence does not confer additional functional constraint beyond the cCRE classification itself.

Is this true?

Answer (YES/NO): NO